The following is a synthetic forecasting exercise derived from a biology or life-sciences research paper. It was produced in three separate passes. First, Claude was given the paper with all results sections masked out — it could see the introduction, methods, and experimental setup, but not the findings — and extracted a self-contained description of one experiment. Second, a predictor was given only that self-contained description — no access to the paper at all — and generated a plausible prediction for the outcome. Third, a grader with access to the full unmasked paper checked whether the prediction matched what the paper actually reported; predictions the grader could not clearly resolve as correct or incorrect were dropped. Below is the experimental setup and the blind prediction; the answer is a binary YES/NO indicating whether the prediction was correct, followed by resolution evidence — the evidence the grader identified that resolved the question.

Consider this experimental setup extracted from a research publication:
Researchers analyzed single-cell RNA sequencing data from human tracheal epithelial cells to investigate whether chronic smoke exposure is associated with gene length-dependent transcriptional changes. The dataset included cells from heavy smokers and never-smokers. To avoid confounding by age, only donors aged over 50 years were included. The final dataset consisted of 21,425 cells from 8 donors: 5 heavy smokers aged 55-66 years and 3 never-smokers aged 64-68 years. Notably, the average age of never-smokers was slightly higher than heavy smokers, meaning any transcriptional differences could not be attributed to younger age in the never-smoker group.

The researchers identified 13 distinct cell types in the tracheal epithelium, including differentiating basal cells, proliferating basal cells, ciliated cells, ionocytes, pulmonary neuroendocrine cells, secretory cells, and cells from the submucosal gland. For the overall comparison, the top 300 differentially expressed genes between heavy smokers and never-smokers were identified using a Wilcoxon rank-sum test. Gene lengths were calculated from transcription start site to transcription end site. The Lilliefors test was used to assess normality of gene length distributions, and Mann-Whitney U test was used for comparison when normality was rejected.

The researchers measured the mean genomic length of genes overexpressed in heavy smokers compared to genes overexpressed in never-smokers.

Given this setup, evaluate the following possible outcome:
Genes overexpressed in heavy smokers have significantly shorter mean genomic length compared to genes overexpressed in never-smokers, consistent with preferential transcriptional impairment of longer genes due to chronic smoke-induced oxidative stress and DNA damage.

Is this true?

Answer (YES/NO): YES